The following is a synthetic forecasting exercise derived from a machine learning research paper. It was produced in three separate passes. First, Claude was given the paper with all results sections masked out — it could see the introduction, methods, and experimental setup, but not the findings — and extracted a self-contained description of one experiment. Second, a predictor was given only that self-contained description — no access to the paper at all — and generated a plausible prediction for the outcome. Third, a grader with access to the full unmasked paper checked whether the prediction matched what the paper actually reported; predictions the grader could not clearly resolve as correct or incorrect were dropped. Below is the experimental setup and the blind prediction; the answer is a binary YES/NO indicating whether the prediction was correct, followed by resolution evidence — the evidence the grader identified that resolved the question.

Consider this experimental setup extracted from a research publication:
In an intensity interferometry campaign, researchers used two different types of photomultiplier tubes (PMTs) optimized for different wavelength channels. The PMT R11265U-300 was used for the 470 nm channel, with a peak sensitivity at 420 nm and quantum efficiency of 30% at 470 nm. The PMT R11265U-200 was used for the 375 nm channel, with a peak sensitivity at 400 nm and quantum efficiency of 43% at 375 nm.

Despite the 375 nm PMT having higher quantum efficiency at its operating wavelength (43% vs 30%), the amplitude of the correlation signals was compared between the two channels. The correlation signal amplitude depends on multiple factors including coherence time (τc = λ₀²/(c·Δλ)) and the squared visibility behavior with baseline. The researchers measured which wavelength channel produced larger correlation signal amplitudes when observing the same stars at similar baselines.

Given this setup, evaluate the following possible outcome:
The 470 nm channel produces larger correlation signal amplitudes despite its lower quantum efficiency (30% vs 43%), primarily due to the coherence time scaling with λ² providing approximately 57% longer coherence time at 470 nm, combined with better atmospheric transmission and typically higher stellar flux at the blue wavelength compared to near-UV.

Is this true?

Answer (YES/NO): YES